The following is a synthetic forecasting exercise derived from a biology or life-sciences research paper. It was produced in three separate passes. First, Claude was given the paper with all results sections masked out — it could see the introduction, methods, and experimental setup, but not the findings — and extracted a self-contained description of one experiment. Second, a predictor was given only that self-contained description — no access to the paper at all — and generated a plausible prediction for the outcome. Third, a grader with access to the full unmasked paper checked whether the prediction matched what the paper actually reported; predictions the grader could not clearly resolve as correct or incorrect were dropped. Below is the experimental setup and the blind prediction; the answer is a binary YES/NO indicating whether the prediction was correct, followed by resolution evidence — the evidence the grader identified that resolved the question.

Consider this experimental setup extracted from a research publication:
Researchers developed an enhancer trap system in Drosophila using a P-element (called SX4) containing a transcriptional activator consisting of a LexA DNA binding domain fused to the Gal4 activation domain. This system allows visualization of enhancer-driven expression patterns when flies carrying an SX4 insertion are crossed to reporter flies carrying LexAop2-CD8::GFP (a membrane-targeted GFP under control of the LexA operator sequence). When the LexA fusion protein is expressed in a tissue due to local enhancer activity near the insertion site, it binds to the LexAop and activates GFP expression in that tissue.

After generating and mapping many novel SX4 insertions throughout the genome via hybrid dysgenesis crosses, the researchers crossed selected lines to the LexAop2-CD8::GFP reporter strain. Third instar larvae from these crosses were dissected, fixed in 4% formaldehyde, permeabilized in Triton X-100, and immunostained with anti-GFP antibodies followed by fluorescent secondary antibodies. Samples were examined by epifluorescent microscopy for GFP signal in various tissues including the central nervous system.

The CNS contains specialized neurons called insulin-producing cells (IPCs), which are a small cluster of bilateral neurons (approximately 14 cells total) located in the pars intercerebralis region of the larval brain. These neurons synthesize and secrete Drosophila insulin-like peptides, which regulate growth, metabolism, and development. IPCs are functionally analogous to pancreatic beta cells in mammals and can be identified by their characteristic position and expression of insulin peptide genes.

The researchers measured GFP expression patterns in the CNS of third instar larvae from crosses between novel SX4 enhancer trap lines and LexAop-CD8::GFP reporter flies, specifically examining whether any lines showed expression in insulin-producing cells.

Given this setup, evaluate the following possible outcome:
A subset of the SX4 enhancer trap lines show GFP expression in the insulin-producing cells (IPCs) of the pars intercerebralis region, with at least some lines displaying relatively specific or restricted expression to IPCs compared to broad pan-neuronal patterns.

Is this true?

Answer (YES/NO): YES